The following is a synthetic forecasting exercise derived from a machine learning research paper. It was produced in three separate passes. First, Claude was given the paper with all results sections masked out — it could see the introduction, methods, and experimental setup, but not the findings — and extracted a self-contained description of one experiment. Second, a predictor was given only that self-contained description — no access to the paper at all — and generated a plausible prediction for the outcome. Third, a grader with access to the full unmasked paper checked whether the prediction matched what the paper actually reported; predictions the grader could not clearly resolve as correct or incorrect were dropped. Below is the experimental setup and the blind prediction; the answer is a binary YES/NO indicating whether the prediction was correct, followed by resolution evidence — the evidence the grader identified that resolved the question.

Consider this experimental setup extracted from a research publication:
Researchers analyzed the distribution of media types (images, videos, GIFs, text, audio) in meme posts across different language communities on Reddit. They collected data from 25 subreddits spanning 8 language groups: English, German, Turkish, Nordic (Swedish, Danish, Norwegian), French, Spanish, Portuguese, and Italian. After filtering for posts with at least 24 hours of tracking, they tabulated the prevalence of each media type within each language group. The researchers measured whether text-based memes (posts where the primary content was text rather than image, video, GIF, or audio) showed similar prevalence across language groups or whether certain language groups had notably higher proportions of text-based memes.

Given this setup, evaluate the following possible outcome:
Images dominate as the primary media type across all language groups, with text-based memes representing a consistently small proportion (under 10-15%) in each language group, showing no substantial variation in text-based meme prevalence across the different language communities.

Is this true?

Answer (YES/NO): NO